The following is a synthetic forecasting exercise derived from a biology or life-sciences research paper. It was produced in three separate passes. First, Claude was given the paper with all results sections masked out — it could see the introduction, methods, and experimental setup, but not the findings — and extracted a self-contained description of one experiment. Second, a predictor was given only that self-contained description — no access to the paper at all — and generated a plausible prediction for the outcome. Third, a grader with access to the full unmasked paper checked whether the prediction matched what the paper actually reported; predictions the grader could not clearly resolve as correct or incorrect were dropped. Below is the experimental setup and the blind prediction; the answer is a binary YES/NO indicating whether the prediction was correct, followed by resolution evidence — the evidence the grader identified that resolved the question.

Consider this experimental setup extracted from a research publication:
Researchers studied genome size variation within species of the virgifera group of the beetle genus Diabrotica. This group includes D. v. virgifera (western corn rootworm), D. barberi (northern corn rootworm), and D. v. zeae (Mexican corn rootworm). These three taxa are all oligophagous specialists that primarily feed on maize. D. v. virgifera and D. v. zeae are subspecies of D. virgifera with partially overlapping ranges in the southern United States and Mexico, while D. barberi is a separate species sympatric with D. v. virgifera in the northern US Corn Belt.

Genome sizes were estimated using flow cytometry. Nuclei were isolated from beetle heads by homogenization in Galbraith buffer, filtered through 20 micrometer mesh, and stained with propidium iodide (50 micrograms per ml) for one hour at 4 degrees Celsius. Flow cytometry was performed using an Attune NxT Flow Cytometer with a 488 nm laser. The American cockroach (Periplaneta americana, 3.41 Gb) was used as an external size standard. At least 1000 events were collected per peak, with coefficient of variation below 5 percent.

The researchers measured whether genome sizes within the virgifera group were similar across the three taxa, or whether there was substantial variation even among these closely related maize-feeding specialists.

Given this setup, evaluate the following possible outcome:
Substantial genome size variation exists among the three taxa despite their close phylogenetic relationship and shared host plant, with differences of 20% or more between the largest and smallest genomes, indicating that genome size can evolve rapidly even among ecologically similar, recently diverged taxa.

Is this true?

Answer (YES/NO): NO